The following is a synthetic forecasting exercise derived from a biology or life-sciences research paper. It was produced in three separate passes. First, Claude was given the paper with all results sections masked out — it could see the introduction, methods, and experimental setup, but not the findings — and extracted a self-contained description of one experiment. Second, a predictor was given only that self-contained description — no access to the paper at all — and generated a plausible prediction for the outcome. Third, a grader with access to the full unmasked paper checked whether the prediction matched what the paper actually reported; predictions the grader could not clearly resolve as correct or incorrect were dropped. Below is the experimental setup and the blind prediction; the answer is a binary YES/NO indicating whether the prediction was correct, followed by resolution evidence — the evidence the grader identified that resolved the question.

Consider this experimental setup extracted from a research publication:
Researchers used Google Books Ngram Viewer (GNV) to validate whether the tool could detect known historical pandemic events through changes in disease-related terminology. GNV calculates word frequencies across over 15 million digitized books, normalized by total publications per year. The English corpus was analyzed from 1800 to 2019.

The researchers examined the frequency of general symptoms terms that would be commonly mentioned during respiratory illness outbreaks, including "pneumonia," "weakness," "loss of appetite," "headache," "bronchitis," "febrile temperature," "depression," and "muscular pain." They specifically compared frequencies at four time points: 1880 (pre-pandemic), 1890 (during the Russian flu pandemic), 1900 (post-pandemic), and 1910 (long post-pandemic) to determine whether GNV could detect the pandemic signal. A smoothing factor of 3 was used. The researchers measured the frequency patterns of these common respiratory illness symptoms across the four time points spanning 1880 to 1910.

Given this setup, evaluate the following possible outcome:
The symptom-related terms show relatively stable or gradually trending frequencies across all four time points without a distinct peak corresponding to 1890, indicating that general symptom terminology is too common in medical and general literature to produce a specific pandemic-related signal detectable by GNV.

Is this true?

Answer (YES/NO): NO